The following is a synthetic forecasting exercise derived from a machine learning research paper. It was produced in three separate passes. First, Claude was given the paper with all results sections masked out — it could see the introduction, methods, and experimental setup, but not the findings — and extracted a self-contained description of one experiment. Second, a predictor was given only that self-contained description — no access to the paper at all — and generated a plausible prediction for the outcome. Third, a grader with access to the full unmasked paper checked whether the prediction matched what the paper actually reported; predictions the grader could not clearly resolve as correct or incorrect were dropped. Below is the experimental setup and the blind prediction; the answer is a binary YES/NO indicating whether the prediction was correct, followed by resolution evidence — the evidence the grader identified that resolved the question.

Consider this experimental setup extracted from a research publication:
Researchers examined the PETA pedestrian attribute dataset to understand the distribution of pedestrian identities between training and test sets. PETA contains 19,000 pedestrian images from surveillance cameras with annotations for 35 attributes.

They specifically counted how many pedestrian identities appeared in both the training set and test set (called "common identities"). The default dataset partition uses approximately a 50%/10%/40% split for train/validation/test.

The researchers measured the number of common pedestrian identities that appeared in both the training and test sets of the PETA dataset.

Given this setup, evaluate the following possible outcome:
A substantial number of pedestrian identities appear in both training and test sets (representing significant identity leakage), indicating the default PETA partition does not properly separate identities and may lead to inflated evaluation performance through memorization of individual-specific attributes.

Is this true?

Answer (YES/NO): YES